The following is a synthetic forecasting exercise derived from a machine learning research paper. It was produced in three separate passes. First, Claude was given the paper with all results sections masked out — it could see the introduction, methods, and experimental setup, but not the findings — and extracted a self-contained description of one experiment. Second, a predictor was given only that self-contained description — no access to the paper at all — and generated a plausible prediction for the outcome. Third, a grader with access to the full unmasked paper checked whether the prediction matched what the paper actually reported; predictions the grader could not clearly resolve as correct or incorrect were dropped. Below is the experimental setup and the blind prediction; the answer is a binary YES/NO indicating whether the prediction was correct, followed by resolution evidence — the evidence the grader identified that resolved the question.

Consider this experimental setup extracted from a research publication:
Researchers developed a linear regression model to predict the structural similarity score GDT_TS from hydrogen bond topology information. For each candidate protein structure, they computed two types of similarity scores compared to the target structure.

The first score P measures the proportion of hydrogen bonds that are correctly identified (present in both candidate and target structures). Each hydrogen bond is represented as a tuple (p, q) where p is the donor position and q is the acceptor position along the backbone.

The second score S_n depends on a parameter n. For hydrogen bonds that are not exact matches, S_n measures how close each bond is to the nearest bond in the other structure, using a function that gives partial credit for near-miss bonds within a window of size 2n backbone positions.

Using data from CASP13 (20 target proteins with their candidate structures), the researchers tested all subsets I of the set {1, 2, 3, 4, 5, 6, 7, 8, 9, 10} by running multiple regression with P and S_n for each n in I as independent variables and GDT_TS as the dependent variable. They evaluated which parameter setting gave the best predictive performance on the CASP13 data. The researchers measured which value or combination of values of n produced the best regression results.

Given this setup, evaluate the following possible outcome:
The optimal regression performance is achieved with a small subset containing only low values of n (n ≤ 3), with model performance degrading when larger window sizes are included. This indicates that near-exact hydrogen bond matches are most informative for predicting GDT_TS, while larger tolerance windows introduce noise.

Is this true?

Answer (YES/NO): NO